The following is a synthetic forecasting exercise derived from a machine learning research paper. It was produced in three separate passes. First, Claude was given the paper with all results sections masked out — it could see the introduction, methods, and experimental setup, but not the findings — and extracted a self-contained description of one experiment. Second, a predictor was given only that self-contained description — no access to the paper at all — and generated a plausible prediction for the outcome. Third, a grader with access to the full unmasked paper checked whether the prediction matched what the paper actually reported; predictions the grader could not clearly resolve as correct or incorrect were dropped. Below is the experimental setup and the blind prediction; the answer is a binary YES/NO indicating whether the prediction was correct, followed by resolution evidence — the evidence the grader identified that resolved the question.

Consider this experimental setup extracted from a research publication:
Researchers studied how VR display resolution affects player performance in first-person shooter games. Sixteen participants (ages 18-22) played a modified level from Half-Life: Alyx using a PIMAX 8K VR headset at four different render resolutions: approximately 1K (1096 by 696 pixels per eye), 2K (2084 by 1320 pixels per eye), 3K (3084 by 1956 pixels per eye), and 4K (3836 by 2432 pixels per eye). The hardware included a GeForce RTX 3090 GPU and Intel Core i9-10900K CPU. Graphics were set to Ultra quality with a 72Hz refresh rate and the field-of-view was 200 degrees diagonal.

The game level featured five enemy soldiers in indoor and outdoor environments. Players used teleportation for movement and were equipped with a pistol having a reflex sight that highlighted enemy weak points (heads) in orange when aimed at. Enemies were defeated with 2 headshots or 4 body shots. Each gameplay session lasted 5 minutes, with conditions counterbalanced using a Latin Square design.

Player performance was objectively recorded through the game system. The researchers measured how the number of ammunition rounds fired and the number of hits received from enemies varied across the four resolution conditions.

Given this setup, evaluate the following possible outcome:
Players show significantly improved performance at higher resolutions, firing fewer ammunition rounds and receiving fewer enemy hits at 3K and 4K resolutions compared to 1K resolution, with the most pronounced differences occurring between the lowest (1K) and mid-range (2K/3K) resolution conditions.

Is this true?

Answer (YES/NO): NO